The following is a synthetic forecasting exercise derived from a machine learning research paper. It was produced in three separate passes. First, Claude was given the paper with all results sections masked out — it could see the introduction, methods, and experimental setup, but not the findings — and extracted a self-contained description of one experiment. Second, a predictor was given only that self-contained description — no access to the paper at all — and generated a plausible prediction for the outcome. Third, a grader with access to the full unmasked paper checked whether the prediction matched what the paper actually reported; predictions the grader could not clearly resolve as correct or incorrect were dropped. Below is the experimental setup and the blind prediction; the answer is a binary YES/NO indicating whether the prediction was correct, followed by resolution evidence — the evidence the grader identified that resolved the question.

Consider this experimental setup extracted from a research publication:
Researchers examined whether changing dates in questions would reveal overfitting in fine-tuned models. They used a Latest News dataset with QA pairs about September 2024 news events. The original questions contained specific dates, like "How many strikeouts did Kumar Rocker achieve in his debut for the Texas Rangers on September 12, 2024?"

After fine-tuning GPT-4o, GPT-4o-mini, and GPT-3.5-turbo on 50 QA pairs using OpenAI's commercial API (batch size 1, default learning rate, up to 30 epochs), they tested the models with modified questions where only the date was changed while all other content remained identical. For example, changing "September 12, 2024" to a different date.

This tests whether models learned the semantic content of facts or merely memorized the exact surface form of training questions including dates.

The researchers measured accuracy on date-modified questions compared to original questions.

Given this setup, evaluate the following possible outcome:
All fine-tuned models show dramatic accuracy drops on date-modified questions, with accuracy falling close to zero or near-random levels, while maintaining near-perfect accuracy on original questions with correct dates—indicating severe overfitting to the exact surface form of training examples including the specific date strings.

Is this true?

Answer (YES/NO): YES